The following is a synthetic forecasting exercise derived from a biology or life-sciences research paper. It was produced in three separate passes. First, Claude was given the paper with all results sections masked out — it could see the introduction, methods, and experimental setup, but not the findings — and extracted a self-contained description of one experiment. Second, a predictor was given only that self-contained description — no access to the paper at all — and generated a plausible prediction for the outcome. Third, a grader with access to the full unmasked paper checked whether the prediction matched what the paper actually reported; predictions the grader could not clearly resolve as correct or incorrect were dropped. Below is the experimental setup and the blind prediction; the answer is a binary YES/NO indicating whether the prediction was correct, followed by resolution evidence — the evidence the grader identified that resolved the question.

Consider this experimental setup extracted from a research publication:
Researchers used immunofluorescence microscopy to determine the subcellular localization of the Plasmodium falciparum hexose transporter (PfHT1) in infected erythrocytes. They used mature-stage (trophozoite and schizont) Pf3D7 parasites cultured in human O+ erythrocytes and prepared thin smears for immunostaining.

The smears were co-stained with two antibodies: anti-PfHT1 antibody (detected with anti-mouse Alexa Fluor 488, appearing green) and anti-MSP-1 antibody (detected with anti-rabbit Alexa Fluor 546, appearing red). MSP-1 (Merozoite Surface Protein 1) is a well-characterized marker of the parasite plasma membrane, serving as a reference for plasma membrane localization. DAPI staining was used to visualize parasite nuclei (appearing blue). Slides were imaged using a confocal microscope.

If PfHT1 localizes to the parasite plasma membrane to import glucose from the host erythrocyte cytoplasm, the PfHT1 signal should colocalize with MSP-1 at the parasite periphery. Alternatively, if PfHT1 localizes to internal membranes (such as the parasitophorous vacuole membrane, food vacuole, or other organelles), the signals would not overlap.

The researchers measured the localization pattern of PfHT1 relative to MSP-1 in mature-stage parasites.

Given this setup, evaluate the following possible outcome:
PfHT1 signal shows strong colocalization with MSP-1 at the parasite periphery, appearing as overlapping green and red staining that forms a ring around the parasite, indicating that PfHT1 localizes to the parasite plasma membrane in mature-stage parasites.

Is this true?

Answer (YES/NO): YES